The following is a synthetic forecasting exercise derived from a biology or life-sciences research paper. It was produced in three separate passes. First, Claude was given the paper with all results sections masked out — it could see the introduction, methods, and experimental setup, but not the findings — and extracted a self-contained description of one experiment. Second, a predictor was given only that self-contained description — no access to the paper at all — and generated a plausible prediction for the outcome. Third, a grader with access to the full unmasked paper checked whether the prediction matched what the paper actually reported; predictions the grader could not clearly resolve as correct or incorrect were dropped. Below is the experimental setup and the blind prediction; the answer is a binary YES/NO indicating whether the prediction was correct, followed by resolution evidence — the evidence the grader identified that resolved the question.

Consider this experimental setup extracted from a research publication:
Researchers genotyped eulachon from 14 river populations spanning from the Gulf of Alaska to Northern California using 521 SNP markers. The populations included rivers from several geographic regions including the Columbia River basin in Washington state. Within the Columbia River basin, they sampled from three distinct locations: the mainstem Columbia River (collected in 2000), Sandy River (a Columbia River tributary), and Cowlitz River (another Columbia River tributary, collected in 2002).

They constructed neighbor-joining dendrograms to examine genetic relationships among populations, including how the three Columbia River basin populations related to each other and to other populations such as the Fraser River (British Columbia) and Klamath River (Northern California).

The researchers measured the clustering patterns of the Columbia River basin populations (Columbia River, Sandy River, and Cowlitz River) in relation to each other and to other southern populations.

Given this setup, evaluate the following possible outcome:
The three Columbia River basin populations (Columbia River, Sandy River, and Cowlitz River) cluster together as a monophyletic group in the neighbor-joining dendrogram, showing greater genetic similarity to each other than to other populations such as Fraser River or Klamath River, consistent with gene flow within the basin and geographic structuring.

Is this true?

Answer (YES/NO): NO